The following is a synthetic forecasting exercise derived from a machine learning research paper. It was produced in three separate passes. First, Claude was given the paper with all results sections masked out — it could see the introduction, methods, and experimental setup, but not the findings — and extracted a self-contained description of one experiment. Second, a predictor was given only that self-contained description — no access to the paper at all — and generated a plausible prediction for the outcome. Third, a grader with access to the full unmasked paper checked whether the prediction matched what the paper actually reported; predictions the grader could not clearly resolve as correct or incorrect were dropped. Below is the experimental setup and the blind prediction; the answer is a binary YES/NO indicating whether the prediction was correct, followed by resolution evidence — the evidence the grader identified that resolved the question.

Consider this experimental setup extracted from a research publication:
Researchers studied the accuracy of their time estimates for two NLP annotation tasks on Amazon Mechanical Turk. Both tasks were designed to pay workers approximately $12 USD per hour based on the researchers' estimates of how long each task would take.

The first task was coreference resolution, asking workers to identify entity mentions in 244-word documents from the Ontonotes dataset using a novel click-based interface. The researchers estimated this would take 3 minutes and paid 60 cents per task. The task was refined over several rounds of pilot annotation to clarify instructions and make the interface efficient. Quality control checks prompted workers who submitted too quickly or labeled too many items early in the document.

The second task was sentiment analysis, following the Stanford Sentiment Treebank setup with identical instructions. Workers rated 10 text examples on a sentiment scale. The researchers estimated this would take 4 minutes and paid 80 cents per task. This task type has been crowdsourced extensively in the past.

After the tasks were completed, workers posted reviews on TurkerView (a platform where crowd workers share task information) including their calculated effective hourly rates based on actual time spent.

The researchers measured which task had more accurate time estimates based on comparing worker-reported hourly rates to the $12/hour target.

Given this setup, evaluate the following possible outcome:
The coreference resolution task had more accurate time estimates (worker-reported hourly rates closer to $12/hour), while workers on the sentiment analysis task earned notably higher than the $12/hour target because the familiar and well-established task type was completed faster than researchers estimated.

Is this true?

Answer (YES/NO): YES